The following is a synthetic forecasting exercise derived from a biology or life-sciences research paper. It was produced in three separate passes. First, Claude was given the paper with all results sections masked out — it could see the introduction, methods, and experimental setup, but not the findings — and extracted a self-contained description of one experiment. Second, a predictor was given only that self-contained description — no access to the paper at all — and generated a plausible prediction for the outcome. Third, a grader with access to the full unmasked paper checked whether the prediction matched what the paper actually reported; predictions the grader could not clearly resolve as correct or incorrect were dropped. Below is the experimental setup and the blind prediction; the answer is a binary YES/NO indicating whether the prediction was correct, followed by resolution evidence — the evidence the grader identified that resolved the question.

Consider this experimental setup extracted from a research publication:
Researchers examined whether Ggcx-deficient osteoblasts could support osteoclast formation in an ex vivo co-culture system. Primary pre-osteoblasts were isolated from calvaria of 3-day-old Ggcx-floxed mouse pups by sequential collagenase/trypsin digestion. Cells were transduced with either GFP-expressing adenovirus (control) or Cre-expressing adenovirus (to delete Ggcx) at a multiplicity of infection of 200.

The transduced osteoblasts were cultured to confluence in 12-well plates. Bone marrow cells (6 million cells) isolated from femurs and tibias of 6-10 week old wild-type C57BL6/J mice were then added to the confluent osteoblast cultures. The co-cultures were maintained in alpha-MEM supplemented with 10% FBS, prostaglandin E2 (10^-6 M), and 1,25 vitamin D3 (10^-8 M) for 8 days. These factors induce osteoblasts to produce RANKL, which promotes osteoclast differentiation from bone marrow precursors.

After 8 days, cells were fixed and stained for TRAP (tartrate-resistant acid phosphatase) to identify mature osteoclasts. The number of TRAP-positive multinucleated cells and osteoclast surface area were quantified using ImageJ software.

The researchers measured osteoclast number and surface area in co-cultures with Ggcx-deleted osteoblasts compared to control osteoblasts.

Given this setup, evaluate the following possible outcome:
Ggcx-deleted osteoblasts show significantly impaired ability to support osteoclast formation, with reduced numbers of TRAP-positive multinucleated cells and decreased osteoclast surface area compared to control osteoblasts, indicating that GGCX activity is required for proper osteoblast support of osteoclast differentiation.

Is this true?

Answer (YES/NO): YES